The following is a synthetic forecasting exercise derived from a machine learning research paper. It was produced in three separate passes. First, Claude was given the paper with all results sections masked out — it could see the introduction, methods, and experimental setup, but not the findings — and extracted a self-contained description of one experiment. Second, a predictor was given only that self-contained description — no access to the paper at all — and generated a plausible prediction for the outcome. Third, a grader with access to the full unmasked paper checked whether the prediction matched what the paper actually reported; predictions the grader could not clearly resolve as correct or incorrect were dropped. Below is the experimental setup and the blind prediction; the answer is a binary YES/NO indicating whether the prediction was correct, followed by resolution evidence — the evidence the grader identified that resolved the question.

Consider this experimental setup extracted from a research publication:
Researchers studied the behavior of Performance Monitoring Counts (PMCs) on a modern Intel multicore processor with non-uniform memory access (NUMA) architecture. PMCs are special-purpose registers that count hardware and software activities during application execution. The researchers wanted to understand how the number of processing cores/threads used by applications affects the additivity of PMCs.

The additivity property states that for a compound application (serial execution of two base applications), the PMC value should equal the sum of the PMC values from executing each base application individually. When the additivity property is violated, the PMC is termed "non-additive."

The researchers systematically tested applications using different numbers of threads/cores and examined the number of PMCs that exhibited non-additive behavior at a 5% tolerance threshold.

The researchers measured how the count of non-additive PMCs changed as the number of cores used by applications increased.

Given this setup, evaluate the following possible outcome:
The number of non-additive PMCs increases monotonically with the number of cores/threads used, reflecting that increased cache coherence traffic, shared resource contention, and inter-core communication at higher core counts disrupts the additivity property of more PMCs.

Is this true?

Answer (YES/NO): YES